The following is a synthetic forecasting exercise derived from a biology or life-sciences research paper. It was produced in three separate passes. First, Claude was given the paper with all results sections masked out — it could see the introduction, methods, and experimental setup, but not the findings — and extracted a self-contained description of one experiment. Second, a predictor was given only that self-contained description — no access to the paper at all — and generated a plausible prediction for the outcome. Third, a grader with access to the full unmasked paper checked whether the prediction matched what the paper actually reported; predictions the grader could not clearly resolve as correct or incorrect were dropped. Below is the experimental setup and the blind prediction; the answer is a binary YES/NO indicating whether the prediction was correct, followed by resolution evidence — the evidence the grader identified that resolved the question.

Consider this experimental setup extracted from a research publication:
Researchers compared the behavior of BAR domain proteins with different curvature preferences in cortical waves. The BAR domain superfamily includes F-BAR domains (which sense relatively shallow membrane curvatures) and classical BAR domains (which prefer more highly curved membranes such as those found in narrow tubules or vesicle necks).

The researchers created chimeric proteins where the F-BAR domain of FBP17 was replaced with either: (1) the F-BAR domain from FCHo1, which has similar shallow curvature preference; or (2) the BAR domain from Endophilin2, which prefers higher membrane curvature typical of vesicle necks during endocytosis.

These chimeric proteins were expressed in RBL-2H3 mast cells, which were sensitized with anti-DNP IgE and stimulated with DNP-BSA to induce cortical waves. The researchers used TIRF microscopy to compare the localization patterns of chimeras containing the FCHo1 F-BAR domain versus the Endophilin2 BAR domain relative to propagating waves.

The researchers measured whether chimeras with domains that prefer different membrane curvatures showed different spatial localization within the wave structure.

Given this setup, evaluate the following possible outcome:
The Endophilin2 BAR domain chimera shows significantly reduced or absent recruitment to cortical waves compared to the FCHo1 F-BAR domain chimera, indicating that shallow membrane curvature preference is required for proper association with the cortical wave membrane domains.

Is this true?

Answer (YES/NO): NO